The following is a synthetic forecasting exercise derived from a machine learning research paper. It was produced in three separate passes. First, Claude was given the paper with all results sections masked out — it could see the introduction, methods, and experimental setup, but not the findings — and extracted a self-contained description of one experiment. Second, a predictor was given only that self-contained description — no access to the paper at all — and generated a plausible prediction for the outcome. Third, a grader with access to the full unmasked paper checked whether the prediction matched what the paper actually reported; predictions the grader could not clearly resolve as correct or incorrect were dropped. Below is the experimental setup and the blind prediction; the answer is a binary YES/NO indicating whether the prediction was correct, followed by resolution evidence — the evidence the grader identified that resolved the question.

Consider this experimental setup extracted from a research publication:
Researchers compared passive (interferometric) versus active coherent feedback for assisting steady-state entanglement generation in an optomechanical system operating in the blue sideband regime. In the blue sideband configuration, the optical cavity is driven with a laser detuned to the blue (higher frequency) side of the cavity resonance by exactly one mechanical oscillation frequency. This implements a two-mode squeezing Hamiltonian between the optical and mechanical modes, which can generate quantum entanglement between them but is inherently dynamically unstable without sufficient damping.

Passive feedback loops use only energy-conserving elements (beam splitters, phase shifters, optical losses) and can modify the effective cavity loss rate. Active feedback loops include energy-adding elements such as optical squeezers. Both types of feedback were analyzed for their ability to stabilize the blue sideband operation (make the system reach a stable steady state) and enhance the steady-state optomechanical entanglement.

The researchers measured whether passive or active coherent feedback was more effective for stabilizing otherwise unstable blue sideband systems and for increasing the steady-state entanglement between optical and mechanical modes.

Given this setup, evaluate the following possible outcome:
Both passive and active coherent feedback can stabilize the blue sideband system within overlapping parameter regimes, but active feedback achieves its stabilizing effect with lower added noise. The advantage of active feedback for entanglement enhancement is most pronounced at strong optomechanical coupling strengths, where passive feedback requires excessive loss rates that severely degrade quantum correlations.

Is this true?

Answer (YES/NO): NO